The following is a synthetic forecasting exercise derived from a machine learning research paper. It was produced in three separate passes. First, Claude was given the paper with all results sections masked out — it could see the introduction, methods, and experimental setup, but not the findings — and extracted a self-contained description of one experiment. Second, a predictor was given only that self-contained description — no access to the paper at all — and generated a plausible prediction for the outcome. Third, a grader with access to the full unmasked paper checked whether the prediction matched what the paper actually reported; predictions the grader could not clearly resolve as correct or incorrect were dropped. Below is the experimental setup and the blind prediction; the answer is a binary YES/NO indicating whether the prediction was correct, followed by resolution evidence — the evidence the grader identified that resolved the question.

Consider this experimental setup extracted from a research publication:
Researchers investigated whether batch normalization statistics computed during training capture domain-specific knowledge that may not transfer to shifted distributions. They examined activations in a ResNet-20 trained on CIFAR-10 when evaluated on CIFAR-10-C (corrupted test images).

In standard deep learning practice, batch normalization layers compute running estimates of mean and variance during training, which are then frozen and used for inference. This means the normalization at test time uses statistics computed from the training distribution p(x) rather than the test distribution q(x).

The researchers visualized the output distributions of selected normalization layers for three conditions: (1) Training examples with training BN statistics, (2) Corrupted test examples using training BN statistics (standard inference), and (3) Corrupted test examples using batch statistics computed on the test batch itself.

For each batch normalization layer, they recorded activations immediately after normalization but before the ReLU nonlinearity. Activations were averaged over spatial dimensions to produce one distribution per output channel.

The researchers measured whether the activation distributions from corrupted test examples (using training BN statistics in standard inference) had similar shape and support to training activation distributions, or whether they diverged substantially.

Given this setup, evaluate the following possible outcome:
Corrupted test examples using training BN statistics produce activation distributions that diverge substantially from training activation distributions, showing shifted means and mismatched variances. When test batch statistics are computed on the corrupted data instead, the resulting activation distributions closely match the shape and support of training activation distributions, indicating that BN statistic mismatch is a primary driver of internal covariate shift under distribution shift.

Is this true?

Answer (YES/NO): YES